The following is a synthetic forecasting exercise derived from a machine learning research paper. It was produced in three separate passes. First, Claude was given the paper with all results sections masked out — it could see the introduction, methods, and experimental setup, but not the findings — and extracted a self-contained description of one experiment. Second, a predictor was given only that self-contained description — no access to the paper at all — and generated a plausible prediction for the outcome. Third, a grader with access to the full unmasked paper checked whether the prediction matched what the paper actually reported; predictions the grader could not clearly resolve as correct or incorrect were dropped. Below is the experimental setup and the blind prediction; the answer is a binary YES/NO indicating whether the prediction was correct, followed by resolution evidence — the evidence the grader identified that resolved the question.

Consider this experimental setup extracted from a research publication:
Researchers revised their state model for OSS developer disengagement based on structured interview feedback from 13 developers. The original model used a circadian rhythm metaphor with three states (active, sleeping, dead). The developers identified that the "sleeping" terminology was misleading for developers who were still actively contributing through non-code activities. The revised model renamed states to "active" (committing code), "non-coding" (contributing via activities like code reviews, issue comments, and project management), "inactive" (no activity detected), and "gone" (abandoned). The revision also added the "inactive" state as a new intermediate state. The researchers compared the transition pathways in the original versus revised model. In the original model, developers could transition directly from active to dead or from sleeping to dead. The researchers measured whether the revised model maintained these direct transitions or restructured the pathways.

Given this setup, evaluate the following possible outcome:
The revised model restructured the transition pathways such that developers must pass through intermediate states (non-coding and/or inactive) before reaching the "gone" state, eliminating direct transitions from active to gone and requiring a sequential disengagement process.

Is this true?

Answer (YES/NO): YES